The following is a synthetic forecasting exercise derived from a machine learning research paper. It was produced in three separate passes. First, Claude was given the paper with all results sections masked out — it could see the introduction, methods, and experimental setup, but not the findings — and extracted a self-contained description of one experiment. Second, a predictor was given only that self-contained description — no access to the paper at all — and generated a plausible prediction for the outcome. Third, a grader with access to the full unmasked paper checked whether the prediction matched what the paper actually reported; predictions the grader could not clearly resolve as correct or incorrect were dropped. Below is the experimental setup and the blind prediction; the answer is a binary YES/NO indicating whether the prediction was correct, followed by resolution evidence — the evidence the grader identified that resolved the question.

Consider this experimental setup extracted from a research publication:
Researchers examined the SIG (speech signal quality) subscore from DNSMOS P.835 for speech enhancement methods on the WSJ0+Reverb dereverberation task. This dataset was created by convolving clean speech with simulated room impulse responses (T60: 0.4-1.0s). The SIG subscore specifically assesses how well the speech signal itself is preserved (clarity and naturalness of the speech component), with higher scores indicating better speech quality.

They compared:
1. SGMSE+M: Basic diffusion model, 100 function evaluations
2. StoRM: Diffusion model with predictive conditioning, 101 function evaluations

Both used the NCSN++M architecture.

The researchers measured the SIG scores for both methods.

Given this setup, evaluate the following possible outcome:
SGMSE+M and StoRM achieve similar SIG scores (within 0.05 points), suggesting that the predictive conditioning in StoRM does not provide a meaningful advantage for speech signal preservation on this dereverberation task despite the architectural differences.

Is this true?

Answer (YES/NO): NO